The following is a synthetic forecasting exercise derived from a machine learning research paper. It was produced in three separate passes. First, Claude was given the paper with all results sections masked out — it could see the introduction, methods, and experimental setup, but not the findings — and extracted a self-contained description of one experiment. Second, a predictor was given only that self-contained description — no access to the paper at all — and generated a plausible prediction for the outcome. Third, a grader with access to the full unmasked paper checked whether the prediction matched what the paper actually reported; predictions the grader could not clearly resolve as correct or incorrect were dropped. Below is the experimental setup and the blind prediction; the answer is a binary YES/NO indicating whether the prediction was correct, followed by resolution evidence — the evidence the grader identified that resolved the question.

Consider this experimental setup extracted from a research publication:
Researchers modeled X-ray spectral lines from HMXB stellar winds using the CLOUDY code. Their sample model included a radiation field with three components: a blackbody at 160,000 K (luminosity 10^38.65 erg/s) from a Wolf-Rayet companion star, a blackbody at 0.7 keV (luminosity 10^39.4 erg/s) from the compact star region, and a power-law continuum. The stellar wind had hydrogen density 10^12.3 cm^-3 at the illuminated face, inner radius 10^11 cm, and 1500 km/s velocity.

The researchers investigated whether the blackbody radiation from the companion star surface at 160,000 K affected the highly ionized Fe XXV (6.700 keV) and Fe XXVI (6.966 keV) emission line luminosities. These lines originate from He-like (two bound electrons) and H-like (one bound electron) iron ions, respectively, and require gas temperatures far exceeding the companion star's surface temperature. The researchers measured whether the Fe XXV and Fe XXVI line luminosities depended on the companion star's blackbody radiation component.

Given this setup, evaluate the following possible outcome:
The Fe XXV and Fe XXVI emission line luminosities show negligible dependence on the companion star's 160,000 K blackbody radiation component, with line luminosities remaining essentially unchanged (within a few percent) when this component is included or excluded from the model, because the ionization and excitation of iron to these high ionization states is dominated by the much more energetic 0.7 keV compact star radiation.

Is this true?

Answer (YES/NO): YES